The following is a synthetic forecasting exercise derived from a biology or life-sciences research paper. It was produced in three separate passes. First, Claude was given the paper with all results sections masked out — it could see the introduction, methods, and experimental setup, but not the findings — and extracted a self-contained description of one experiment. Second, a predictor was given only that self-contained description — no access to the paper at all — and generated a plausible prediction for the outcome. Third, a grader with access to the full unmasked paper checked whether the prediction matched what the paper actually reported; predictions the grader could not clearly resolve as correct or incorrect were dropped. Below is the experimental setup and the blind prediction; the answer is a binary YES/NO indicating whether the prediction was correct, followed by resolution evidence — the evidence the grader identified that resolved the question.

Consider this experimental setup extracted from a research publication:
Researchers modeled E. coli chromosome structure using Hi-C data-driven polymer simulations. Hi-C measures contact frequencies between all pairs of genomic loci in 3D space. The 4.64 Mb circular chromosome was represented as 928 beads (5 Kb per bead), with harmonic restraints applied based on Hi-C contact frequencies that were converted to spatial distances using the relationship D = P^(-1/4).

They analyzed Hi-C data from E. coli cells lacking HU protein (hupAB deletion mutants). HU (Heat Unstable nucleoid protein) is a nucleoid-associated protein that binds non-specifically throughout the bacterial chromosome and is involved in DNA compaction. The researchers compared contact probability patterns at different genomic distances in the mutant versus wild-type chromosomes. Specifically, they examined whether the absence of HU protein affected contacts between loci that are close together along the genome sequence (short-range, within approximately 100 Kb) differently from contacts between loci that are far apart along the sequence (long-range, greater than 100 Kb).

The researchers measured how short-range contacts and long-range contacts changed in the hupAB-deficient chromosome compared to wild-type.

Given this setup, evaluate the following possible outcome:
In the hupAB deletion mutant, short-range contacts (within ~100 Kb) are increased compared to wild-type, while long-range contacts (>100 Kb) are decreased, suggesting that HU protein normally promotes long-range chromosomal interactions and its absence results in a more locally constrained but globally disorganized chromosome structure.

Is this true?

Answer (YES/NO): YES